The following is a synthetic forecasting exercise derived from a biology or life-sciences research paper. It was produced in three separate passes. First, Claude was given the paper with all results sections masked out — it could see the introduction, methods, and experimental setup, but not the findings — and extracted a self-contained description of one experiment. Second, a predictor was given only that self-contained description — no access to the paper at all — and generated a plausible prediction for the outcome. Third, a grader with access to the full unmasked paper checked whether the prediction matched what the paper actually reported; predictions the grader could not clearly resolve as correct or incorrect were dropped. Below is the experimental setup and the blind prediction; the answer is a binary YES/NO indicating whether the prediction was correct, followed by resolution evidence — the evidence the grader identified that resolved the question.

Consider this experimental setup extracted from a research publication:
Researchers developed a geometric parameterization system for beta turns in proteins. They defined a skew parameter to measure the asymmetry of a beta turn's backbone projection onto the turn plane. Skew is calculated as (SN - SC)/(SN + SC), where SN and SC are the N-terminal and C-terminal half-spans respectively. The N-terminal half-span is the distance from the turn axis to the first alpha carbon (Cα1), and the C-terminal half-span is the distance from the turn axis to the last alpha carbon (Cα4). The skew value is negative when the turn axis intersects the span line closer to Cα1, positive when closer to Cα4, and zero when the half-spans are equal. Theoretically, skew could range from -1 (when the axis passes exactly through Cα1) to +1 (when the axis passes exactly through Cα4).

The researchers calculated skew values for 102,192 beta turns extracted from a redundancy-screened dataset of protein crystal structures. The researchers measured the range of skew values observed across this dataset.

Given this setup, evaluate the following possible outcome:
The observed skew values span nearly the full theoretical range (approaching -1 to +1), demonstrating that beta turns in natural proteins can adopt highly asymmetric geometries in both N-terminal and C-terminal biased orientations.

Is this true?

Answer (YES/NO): YES